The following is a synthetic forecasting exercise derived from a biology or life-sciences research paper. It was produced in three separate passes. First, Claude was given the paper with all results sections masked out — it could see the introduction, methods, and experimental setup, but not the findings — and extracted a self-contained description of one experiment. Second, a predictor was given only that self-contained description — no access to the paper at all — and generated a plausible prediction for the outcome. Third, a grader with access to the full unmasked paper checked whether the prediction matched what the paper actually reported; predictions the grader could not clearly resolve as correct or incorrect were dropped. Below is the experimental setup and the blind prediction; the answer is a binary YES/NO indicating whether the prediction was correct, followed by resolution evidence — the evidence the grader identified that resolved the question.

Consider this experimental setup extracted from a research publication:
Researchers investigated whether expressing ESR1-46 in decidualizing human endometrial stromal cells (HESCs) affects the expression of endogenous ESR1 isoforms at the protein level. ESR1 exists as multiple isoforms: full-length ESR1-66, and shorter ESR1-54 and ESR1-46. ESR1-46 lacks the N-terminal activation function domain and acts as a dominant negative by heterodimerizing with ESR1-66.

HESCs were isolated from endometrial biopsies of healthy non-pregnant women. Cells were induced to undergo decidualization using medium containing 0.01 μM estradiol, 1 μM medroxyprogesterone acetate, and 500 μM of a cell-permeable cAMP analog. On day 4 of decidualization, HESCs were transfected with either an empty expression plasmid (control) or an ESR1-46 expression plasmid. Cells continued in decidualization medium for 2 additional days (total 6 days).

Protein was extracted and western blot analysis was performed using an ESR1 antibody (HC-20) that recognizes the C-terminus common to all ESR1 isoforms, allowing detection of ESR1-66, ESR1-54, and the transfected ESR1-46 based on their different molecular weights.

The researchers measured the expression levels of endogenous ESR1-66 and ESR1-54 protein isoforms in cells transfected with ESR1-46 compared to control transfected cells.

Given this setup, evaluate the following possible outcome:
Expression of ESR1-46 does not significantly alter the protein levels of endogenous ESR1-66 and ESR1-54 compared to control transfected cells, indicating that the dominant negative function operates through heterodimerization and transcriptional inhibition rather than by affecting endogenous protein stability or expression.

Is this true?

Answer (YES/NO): NO